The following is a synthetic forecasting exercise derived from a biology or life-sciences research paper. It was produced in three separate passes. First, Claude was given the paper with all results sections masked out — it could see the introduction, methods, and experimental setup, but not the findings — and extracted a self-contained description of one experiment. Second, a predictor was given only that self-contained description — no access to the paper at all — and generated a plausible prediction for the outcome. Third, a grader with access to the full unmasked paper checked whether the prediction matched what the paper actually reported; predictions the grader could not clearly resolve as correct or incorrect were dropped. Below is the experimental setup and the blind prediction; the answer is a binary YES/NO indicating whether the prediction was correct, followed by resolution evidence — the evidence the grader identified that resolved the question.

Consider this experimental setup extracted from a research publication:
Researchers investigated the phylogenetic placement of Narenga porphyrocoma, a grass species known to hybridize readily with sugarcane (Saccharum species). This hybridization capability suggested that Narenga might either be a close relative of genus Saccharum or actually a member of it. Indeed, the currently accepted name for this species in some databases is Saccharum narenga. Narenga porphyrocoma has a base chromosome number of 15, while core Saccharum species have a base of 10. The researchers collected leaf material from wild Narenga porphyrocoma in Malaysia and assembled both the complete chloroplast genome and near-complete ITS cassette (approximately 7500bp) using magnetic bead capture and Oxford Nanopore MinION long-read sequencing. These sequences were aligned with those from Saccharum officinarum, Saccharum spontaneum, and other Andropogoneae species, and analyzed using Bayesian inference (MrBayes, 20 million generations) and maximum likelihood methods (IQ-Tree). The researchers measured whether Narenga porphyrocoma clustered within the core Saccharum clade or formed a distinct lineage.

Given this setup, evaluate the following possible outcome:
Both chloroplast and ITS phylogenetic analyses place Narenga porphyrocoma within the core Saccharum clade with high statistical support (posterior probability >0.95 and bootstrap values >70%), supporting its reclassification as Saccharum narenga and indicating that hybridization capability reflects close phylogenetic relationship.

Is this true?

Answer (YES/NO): NO